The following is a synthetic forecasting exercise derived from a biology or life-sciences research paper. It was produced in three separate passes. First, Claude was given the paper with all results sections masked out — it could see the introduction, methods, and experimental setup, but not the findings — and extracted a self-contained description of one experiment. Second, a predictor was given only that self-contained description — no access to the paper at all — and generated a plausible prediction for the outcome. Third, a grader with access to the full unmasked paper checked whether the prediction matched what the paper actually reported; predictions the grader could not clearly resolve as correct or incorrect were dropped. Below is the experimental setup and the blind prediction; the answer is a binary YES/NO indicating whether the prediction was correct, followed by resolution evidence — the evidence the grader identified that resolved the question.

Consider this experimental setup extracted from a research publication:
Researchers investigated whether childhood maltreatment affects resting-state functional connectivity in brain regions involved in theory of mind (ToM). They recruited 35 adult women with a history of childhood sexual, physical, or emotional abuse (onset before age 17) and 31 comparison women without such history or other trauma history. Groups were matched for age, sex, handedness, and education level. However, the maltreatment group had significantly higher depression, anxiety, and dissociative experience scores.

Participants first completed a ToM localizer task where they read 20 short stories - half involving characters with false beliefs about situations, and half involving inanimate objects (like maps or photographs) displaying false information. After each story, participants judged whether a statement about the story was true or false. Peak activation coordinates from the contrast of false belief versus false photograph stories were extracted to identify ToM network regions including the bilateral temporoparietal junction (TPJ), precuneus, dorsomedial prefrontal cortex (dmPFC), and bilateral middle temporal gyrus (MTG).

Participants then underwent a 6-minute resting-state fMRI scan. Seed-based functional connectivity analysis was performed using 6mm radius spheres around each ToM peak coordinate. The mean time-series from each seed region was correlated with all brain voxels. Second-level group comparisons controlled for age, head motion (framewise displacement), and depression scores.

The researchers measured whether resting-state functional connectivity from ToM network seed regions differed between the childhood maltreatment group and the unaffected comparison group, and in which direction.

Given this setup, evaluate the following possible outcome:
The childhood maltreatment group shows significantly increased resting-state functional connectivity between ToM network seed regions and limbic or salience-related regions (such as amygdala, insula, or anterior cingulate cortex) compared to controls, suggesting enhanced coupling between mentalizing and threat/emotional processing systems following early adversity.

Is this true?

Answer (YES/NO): NO